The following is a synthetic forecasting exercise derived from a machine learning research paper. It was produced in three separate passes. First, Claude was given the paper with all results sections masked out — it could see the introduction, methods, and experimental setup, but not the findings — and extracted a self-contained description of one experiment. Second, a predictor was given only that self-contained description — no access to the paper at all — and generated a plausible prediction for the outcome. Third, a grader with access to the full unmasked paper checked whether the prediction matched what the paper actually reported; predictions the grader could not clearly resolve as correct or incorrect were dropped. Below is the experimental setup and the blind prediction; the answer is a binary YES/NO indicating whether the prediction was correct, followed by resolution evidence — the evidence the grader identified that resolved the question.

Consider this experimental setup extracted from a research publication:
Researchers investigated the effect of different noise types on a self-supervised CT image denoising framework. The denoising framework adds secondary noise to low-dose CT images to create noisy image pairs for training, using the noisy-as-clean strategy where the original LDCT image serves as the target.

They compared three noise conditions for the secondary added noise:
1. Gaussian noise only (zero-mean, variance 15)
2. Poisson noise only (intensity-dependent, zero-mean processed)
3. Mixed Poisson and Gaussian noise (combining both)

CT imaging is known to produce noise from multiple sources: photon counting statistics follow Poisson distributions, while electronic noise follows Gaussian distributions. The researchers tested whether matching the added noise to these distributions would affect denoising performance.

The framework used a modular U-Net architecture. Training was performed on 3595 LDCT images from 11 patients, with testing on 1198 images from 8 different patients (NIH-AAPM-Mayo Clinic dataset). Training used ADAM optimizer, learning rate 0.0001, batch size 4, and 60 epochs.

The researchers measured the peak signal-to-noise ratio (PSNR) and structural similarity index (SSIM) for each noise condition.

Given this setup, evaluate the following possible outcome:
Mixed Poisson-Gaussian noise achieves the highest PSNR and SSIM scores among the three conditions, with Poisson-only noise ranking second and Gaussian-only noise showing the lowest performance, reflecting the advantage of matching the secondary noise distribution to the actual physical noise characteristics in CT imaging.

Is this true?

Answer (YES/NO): YES